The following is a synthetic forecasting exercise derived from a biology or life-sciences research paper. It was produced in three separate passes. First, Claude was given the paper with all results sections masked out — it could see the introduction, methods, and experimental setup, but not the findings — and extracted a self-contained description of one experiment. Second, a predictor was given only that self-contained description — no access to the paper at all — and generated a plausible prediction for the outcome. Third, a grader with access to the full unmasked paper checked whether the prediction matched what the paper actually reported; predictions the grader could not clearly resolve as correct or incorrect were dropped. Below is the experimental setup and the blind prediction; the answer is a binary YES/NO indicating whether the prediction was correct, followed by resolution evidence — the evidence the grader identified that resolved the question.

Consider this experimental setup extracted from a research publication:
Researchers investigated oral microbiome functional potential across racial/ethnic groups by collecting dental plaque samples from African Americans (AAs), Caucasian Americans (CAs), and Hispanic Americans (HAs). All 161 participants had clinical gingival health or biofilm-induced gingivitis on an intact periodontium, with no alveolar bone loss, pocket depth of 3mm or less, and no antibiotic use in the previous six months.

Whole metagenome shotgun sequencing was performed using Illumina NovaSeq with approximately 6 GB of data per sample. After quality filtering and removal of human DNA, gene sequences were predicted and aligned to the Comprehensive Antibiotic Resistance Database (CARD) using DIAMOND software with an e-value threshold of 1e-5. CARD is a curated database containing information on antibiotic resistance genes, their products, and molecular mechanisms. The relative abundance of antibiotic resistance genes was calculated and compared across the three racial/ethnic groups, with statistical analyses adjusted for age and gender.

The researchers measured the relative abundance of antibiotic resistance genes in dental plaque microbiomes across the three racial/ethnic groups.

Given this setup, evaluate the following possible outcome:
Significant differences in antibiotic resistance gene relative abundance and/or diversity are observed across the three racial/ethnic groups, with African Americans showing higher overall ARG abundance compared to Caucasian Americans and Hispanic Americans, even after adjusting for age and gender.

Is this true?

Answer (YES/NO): YES